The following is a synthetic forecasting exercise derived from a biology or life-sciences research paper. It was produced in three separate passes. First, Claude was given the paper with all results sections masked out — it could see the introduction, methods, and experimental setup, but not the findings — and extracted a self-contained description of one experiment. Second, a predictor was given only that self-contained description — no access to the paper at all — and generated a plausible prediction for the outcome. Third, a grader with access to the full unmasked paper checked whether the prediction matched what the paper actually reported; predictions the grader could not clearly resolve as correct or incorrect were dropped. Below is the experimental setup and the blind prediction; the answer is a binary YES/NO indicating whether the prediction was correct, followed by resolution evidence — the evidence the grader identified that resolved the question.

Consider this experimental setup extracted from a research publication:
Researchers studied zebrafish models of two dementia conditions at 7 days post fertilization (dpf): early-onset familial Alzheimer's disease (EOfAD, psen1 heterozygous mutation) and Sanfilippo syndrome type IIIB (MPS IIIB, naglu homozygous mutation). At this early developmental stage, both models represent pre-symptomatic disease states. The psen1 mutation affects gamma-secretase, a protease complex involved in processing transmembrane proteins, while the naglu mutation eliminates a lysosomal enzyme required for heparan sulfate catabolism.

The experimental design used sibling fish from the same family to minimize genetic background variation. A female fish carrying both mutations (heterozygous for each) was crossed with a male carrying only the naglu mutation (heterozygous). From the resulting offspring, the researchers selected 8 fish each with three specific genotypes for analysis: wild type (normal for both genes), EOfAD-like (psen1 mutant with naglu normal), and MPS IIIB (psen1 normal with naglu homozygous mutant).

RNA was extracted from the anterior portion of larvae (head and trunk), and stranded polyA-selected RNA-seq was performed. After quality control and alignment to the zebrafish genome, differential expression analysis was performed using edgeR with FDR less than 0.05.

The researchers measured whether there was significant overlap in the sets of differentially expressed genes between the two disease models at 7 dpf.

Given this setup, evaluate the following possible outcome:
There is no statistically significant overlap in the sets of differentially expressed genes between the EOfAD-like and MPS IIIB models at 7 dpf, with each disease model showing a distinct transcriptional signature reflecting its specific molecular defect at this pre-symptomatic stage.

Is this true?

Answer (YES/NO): NO